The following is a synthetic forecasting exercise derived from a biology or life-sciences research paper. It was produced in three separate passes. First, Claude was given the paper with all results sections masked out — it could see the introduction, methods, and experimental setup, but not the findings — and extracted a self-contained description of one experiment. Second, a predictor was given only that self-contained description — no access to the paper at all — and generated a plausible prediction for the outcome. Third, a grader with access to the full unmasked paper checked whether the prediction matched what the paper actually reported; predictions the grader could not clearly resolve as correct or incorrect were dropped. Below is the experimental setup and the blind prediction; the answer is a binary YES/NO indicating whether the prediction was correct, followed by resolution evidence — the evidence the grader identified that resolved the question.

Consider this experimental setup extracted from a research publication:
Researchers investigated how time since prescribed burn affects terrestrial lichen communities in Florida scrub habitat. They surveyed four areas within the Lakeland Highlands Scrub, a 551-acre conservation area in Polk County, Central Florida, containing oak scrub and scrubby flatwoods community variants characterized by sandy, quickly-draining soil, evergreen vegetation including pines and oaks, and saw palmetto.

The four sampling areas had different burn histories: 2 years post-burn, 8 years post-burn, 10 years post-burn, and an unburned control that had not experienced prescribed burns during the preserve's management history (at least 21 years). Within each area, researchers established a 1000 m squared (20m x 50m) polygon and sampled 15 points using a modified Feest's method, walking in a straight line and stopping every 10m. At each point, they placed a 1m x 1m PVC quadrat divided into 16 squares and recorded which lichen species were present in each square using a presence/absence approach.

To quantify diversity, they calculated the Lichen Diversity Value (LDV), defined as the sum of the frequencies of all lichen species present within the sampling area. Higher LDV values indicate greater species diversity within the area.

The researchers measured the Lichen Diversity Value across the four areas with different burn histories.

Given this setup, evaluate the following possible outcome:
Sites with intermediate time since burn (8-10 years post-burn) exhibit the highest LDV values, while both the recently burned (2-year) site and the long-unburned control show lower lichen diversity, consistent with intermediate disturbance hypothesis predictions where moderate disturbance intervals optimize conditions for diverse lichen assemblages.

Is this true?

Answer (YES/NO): NO